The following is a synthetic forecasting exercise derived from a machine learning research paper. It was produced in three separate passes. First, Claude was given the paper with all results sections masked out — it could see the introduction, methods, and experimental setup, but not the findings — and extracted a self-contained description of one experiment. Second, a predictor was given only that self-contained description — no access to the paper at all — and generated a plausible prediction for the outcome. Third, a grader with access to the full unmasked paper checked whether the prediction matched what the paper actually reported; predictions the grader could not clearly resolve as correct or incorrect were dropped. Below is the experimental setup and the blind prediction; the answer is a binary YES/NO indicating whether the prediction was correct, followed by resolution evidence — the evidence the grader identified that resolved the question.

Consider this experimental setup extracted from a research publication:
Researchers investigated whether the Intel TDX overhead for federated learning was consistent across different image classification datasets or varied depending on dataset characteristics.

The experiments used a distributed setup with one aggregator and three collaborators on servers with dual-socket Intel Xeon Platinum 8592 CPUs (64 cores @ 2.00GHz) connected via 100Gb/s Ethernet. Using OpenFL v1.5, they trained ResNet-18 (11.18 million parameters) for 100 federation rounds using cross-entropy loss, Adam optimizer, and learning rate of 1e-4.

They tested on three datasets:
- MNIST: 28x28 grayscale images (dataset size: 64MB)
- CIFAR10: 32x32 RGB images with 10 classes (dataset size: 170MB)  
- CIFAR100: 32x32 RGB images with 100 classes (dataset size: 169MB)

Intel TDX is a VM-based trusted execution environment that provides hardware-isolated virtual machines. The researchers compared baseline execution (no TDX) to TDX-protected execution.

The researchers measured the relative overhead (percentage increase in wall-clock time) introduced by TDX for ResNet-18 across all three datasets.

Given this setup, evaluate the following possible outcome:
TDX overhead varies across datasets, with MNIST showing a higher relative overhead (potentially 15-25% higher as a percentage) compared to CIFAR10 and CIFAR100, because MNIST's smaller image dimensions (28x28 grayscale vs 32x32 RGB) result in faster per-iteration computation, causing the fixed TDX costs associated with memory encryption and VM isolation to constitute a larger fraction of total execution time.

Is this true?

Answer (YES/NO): NO